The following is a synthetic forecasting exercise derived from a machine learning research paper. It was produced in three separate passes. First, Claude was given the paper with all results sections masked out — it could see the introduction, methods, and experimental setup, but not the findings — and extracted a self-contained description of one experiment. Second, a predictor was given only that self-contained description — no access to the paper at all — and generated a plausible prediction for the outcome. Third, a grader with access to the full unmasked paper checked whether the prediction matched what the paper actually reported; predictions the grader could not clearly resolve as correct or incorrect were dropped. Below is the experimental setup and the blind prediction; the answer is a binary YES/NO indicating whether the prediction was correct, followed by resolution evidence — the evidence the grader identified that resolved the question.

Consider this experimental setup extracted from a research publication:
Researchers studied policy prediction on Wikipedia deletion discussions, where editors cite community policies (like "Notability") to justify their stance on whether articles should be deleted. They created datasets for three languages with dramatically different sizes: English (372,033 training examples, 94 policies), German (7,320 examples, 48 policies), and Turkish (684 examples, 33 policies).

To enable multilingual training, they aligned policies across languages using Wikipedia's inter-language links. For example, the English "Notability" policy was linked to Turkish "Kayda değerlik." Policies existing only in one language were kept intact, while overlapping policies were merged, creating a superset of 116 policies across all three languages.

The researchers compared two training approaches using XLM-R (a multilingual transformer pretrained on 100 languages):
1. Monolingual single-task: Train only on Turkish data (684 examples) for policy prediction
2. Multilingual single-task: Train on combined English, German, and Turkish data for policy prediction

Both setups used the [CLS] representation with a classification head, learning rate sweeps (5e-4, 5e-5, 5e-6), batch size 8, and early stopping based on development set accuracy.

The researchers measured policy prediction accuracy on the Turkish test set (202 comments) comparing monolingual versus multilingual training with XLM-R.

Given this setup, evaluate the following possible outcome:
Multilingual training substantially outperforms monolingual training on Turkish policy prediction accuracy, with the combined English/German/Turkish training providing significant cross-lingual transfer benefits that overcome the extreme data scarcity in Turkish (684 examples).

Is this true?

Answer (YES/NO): YES